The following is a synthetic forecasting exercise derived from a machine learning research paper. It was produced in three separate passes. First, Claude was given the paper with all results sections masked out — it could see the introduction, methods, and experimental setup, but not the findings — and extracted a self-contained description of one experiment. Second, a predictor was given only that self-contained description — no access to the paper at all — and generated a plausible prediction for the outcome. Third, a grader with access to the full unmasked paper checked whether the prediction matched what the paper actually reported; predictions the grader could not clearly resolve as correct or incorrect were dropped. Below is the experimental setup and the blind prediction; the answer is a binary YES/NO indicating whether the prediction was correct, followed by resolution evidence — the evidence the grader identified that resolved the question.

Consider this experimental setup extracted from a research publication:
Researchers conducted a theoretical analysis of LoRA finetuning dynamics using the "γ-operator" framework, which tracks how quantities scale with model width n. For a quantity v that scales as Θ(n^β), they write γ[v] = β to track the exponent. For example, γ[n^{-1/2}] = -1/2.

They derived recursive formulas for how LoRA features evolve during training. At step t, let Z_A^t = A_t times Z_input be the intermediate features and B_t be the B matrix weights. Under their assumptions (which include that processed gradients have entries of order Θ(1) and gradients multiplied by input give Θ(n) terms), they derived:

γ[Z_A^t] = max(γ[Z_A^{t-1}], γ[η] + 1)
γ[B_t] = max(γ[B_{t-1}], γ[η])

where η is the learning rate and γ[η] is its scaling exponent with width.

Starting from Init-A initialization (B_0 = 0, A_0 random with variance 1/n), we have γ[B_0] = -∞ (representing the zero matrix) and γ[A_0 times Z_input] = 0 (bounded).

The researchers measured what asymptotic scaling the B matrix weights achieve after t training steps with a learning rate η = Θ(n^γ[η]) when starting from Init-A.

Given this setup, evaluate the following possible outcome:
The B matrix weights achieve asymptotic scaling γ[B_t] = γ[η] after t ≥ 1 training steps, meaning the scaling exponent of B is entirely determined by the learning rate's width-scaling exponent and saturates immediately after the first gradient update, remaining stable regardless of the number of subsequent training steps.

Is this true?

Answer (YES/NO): YES